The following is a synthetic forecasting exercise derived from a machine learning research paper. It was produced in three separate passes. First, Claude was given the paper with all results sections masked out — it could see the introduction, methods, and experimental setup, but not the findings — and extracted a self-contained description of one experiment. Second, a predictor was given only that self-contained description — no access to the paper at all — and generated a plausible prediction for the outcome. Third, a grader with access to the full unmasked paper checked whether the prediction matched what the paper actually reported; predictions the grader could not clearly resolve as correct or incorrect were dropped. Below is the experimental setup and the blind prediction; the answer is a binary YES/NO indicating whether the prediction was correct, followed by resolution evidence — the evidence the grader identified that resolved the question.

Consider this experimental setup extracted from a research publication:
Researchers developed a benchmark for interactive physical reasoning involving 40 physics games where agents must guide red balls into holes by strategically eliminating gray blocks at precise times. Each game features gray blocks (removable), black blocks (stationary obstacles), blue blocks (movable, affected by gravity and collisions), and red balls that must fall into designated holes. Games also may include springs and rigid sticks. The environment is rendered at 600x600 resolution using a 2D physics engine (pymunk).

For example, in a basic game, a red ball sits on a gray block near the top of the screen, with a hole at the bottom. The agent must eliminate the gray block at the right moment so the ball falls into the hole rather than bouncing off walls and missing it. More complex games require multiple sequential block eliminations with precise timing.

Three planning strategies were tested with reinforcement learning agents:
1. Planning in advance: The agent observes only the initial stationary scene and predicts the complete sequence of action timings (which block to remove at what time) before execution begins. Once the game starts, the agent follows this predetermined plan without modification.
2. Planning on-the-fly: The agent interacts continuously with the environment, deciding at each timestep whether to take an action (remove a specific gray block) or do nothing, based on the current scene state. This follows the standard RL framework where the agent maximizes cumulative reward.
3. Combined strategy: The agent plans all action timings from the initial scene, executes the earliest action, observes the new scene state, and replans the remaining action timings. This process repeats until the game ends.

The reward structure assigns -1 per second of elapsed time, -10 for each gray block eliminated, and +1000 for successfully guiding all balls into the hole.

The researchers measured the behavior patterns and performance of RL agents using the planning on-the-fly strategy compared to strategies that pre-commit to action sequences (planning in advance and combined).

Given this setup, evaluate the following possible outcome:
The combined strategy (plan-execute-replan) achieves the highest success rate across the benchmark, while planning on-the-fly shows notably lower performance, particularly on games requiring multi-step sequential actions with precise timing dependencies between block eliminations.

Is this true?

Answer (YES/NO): NO